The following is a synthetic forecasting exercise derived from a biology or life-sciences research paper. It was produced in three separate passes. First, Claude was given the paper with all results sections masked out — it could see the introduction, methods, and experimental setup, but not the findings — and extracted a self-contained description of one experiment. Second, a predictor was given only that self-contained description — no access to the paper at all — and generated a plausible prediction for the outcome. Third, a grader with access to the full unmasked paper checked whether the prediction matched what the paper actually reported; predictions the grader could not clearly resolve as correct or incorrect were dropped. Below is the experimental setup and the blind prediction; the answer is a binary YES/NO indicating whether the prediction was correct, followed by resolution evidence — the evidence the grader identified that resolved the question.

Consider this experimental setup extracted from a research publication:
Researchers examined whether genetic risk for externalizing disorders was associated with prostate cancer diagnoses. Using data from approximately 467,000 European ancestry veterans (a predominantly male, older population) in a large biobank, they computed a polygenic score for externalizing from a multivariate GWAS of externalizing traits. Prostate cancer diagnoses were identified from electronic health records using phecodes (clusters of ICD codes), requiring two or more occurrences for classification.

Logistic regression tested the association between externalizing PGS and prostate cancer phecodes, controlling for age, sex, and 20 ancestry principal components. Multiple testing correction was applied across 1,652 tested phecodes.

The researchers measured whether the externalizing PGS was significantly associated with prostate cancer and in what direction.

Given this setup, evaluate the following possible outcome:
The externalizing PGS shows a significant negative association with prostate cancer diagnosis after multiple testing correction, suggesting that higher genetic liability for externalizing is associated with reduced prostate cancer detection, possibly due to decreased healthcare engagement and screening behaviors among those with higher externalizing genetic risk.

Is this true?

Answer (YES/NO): YES